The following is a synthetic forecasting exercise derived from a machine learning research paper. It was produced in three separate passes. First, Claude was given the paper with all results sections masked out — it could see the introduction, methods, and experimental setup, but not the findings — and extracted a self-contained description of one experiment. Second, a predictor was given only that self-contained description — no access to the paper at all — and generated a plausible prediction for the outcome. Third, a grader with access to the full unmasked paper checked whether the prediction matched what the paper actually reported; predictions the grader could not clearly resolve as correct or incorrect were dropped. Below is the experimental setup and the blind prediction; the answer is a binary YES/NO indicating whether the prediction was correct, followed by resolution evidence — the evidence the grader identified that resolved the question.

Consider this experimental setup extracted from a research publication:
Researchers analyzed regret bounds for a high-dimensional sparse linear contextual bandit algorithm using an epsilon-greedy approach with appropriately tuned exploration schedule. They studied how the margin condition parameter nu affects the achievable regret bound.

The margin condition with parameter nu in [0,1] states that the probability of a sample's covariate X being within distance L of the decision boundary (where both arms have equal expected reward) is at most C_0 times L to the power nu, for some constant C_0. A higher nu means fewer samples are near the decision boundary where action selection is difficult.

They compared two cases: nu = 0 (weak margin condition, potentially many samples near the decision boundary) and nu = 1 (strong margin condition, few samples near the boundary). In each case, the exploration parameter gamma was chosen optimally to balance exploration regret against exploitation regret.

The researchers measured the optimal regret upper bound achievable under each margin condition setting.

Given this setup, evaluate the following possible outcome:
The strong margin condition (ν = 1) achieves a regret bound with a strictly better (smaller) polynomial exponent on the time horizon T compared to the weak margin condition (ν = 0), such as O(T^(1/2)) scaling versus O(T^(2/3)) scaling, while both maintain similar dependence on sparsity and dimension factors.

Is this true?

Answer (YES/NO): NO